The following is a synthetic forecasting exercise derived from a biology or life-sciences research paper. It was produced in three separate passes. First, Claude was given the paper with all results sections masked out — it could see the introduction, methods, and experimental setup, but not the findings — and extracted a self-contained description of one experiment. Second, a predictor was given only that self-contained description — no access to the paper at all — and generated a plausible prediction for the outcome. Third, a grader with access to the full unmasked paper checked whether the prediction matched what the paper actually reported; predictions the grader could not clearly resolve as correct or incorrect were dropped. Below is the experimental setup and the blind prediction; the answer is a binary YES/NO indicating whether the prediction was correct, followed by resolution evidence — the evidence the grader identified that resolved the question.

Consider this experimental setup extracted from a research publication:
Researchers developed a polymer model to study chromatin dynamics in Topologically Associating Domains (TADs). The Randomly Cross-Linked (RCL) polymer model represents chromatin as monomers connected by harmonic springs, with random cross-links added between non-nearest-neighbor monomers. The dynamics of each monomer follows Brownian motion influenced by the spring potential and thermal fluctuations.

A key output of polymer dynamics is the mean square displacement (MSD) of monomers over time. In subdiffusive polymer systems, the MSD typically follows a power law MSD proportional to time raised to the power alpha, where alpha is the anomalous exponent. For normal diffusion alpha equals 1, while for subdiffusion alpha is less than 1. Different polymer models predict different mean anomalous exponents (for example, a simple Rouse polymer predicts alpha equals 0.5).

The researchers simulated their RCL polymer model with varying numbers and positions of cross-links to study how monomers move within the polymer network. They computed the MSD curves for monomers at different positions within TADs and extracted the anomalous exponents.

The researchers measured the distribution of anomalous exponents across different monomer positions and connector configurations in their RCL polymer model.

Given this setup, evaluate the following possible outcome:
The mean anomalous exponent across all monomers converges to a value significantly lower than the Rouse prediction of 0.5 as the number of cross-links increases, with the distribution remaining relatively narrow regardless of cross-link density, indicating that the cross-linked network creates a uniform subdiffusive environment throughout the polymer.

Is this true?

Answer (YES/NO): NO